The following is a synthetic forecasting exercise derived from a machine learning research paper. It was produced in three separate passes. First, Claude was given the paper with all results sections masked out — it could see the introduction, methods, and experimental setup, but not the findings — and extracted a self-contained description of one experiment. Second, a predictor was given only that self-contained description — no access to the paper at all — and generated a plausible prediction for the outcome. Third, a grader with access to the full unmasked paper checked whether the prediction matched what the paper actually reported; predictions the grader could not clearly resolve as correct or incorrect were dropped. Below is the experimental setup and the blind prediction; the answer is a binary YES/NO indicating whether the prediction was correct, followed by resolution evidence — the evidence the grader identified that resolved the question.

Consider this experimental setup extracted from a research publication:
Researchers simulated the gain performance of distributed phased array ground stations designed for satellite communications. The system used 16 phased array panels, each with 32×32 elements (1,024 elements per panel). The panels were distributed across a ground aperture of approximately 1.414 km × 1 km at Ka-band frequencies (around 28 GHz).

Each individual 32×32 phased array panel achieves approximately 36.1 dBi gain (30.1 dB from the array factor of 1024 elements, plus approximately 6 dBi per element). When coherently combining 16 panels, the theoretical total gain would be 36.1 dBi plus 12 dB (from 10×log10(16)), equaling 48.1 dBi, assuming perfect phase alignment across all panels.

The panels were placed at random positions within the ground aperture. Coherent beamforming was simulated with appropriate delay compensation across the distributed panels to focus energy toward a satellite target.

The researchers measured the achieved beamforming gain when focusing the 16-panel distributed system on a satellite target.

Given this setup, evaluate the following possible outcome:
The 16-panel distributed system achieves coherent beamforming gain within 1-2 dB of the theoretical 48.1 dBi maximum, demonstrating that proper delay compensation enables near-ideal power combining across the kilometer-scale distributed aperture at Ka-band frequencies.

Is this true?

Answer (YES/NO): YES